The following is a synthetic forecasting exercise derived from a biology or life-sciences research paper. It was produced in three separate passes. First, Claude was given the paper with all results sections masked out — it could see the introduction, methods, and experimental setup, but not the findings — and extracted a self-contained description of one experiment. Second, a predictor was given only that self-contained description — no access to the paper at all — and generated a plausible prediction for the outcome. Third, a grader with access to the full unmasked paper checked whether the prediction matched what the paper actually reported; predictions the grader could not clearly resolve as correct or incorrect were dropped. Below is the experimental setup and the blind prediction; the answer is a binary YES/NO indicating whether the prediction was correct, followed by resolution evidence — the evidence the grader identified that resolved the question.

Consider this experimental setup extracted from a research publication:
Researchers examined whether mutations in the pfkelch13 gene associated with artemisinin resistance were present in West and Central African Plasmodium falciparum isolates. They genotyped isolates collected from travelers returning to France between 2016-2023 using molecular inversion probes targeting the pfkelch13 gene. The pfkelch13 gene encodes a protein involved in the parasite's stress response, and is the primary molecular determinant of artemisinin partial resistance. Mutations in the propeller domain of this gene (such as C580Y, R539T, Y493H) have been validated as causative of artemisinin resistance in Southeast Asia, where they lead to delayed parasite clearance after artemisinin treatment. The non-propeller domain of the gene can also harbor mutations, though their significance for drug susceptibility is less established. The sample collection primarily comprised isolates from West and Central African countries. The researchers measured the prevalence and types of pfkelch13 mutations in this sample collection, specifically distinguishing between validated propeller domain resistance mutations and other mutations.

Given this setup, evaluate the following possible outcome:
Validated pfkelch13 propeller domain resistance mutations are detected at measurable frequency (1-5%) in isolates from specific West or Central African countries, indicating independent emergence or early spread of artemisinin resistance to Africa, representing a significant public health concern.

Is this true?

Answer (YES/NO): NO